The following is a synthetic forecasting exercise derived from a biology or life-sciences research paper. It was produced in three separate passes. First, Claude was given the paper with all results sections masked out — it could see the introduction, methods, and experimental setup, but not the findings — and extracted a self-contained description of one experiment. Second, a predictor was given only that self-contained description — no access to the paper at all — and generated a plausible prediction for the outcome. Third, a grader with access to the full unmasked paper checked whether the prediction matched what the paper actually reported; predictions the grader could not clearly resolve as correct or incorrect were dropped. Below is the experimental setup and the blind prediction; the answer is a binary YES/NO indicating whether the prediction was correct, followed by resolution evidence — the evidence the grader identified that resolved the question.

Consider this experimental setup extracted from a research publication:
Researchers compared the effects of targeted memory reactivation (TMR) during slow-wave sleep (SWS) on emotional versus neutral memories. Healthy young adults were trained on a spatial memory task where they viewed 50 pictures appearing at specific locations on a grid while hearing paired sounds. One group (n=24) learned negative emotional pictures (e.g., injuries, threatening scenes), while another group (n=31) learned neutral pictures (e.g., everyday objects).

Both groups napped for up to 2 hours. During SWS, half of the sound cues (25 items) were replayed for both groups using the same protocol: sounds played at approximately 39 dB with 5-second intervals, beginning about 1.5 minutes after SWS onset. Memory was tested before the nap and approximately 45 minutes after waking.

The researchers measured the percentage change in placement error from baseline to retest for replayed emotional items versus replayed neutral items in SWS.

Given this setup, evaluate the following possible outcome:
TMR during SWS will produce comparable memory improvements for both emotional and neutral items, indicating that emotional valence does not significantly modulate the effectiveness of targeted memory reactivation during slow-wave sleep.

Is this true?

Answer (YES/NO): NO